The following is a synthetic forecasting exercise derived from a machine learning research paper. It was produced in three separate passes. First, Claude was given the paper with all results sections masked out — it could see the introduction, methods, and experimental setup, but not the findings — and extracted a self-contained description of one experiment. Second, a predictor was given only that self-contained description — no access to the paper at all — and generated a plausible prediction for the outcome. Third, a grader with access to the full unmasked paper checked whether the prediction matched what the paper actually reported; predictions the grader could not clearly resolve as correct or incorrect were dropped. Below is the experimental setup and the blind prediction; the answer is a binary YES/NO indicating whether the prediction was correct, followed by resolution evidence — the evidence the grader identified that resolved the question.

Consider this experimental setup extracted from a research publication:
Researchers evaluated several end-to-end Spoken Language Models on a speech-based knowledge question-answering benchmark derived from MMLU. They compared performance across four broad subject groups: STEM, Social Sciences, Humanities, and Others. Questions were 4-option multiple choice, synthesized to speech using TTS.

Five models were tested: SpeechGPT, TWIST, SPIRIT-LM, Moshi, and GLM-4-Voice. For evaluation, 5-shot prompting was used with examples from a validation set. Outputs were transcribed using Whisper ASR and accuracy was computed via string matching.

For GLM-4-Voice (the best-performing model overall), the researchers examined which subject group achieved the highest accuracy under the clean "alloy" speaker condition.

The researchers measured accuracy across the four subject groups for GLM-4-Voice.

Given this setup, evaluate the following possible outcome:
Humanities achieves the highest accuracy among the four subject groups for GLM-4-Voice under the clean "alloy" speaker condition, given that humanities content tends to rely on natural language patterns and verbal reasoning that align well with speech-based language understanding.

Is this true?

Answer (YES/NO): NO